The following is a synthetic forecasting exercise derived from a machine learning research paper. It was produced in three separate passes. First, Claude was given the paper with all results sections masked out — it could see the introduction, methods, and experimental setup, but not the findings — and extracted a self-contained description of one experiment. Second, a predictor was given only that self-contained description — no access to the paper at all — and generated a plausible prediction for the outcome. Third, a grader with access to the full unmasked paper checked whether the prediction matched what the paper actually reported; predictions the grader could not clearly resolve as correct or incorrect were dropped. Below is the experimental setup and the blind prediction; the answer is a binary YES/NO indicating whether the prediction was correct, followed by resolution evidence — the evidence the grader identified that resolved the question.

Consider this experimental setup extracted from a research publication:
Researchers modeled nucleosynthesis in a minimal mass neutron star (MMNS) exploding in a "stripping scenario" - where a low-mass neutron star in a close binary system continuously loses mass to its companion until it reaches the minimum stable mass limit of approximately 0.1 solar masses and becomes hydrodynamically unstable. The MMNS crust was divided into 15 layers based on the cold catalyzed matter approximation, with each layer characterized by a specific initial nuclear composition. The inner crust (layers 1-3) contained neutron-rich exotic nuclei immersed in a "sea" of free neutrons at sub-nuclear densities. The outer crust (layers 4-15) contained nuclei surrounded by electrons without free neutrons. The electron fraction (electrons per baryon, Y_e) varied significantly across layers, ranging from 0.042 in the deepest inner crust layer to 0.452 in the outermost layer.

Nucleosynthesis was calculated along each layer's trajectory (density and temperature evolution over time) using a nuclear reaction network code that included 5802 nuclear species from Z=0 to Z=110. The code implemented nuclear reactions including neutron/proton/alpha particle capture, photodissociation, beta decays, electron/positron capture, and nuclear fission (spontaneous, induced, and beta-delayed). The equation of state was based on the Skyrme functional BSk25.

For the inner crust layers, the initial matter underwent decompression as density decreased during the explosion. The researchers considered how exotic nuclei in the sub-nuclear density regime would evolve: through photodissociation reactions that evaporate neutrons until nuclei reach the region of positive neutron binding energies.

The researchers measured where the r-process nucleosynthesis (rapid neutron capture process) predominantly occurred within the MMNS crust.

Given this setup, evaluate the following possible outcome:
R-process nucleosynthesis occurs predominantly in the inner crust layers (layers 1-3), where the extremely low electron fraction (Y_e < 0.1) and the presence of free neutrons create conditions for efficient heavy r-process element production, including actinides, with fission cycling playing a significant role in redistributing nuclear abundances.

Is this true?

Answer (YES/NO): YES